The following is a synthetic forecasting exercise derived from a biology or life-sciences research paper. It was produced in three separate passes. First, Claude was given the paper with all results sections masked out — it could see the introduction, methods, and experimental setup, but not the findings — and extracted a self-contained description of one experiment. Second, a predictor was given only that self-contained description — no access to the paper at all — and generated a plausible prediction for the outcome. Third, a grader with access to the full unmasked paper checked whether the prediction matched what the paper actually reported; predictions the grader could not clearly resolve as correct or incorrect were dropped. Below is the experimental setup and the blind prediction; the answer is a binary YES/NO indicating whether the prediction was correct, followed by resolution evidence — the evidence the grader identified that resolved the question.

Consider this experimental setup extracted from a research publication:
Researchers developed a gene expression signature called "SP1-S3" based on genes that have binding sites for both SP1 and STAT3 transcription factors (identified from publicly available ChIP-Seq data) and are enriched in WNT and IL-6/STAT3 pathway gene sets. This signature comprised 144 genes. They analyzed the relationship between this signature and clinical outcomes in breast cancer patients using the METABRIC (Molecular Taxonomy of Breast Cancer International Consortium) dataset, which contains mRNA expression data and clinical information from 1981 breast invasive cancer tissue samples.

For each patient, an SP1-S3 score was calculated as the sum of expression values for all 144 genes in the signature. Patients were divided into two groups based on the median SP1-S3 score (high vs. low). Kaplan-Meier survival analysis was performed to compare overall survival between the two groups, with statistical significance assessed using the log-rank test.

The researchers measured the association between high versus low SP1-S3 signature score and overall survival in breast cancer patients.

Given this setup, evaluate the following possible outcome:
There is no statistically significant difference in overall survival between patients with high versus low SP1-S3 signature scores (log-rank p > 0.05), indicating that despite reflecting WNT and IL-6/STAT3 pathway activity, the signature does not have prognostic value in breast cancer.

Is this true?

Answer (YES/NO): NO